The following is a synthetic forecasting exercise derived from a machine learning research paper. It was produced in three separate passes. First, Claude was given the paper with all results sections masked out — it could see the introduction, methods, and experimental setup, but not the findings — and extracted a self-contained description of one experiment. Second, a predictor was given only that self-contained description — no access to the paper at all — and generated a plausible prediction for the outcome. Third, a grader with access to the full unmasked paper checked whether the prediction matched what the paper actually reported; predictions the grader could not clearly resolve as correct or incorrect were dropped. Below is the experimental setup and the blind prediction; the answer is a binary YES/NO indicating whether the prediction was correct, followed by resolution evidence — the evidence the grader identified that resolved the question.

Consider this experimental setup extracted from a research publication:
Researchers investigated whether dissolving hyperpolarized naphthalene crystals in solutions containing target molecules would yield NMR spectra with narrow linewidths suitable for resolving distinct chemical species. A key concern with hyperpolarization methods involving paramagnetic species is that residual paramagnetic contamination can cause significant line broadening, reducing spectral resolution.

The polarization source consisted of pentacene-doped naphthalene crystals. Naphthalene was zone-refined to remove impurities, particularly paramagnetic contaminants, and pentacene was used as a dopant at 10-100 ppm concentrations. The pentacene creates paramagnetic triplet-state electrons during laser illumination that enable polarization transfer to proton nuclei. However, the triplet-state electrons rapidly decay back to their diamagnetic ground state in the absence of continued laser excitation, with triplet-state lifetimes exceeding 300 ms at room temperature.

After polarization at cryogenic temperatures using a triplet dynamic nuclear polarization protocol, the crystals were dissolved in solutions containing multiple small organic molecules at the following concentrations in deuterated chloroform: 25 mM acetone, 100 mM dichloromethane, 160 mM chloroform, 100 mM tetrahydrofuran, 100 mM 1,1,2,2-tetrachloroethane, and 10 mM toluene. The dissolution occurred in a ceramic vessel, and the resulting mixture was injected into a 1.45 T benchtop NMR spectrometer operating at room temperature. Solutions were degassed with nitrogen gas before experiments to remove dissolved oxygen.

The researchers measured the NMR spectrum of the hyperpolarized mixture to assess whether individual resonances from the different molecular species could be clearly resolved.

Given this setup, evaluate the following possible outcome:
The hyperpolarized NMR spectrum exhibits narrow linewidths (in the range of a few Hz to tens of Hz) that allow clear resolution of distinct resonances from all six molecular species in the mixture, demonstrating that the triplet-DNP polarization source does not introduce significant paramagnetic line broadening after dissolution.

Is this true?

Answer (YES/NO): YES